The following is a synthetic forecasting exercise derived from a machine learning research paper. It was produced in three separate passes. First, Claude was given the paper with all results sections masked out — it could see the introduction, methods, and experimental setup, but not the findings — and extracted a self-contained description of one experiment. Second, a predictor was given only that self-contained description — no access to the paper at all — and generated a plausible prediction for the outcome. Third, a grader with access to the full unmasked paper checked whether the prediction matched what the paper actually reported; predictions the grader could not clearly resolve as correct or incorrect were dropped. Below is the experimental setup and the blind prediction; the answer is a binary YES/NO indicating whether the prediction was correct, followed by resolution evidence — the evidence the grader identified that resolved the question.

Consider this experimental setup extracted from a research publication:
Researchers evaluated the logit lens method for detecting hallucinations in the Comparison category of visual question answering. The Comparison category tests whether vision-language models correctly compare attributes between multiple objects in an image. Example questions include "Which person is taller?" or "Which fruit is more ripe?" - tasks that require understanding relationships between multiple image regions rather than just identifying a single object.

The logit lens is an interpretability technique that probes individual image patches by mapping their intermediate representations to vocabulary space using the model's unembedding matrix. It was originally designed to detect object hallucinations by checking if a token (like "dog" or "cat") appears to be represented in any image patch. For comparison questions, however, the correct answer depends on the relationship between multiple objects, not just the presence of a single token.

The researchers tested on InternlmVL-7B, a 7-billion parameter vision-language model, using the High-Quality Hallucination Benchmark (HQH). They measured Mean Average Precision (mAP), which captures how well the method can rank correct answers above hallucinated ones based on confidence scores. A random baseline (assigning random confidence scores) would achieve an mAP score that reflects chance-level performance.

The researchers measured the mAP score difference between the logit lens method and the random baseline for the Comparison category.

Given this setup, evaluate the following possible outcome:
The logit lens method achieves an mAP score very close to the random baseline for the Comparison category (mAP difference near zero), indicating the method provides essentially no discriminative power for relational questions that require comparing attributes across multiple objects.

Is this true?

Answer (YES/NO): YES